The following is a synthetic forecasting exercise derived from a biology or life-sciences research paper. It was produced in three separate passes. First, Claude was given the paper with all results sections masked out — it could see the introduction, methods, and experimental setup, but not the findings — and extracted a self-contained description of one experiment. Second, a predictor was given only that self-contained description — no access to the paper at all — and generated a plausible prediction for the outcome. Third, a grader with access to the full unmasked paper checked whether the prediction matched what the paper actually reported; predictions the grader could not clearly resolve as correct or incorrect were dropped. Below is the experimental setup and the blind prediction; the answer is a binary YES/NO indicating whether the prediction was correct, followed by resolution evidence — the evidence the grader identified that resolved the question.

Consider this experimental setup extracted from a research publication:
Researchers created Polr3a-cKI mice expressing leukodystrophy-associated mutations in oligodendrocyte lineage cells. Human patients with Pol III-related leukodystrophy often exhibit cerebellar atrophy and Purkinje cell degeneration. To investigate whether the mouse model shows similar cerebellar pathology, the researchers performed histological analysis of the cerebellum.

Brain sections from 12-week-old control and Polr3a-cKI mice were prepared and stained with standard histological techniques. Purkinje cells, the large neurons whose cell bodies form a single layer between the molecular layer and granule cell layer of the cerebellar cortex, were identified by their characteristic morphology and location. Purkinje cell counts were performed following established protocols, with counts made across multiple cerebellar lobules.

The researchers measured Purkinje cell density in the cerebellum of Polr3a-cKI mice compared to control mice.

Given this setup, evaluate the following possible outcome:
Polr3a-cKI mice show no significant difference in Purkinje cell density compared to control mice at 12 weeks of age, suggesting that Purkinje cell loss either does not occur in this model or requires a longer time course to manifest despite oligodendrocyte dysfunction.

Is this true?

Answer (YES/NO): YES